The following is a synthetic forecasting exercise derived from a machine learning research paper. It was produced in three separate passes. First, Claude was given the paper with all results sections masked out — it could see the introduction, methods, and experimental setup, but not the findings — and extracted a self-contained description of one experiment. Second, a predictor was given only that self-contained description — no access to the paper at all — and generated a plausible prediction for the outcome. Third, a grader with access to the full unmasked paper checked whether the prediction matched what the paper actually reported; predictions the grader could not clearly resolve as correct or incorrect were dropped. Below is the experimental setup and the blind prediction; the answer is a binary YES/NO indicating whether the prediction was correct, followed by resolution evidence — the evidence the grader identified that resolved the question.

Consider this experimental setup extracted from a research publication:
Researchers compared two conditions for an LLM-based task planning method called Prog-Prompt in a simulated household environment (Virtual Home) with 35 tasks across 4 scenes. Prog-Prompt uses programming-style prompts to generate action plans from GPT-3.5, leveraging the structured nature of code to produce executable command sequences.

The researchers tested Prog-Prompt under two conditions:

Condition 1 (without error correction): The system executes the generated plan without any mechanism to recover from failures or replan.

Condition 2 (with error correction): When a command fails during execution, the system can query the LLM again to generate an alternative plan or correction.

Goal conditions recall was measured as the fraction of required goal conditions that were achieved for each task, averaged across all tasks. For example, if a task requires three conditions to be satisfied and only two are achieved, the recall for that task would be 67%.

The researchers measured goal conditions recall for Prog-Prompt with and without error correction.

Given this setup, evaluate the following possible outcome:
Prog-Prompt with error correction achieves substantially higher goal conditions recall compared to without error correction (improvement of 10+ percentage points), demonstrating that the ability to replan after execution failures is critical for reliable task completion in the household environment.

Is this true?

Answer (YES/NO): NO